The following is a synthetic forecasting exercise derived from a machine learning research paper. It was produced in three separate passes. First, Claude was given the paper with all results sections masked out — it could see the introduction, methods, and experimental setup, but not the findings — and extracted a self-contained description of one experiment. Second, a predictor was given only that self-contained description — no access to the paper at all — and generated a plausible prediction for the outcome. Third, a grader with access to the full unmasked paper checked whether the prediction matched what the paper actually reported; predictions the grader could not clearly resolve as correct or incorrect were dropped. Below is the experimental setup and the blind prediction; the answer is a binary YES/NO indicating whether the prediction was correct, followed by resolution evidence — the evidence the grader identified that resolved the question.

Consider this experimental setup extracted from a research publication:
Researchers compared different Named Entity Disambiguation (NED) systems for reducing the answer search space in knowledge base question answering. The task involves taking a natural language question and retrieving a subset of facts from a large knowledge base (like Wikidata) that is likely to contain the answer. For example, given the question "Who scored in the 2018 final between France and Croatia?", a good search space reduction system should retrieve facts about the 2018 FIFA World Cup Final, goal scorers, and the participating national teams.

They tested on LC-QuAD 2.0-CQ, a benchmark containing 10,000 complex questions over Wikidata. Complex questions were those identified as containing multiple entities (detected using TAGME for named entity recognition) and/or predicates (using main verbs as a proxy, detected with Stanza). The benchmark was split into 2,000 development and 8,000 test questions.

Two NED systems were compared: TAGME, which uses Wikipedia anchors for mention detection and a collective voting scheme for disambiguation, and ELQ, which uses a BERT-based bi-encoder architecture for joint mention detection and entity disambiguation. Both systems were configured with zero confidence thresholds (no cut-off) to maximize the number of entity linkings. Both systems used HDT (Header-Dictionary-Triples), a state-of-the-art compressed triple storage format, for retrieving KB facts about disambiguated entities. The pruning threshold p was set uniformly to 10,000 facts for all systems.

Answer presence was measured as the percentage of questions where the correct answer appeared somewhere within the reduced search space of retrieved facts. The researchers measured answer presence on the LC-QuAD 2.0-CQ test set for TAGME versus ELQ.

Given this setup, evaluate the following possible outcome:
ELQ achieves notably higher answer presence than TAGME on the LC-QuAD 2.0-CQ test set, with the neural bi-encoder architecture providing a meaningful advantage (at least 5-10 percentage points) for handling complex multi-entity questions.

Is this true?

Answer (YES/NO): NO